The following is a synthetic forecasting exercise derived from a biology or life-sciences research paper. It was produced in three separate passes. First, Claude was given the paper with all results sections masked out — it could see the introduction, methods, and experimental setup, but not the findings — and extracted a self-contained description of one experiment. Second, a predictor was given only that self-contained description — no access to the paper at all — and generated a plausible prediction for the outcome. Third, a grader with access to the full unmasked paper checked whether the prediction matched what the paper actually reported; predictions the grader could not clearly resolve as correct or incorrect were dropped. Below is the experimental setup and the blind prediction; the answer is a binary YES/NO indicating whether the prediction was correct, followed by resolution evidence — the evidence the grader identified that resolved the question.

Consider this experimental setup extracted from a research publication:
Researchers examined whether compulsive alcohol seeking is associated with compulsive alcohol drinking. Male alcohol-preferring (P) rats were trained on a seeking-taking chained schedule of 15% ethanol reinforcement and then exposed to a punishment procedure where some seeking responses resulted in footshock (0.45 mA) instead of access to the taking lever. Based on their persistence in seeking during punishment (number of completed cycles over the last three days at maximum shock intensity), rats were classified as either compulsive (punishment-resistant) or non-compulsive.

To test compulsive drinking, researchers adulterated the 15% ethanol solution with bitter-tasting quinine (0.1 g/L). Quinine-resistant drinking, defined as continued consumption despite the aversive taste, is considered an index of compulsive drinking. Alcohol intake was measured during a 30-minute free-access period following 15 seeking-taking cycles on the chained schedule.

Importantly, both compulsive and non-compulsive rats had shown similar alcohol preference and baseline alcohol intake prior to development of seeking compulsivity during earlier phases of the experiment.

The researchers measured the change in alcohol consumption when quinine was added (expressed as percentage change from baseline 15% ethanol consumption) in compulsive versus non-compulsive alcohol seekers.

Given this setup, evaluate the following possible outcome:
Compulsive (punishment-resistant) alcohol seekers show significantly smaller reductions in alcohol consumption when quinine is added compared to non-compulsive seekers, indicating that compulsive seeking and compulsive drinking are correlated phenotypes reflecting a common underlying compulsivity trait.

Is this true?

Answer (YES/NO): YES